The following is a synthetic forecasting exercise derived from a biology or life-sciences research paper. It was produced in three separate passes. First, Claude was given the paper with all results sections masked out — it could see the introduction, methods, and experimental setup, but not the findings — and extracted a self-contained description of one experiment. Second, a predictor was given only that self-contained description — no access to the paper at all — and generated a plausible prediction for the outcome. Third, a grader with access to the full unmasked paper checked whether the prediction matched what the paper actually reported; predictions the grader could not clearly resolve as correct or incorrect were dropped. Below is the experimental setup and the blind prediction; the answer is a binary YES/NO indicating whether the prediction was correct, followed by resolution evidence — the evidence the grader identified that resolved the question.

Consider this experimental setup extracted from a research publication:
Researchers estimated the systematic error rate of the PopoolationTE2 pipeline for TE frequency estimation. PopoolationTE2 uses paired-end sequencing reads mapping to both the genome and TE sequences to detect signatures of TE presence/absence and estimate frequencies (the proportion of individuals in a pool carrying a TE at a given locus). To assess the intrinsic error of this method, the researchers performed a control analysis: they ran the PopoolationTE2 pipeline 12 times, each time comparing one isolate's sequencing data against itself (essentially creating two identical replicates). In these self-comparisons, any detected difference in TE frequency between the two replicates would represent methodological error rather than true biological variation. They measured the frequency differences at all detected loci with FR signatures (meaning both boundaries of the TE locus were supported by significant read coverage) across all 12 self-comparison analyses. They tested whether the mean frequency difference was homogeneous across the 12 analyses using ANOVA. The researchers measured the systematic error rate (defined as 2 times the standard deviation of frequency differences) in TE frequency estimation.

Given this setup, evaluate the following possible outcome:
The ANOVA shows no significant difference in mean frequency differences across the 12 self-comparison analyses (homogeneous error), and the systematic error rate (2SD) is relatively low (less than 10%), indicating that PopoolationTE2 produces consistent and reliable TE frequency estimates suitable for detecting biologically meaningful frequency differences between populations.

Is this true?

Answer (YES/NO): YES